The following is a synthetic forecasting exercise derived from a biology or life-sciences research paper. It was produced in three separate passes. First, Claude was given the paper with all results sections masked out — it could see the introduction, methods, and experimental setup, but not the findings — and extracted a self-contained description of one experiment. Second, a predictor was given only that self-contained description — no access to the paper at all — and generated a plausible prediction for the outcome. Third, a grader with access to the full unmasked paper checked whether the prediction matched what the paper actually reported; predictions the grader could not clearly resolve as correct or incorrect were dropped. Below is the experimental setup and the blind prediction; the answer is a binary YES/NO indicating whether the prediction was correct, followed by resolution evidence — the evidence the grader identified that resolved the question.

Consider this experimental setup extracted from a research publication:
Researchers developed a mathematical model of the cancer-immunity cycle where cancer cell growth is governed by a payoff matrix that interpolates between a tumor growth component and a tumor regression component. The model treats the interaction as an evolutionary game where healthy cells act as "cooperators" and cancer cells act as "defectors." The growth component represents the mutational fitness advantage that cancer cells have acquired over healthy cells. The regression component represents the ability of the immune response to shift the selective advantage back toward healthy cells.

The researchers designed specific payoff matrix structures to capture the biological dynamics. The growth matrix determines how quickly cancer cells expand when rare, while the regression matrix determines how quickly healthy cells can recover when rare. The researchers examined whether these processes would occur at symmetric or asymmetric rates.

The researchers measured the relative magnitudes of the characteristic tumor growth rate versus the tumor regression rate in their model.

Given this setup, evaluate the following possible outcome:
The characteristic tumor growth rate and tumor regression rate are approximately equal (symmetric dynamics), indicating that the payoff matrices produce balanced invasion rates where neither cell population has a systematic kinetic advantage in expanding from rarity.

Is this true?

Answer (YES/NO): NO